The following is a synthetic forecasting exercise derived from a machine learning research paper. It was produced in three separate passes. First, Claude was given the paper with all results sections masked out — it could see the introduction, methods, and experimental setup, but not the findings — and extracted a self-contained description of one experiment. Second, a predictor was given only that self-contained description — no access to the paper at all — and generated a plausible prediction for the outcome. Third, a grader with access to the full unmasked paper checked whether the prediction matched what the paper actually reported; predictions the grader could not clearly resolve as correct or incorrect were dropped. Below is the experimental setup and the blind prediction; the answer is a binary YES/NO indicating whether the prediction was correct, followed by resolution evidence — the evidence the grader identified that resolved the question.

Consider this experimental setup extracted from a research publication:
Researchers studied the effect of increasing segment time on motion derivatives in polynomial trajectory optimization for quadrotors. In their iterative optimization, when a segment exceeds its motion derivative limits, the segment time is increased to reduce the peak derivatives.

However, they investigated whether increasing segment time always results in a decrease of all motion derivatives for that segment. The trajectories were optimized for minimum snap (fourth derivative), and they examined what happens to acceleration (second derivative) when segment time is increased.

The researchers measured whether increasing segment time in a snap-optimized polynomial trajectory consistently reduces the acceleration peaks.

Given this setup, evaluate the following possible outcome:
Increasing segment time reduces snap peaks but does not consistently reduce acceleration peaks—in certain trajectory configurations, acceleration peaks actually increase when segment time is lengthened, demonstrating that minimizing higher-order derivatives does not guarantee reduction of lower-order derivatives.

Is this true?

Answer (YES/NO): NO